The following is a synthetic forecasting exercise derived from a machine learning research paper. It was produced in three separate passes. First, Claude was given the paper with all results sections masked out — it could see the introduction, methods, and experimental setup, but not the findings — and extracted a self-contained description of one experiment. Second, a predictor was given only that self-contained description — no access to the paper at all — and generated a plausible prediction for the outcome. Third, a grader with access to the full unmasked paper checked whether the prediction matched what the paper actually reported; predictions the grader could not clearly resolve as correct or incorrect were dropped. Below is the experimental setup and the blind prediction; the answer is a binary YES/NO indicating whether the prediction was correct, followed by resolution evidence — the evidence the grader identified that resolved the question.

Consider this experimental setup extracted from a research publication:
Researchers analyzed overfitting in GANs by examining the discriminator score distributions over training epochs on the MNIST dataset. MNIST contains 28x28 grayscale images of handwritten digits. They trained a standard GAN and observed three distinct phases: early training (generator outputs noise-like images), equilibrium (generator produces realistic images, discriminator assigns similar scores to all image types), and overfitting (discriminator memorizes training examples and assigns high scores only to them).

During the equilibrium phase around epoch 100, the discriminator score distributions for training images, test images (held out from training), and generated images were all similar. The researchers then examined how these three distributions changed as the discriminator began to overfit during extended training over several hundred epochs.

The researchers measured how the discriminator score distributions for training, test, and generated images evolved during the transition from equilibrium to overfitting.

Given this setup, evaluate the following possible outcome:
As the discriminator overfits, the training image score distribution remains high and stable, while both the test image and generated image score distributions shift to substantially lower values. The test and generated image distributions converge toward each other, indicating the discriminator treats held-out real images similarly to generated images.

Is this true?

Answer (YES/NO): YES